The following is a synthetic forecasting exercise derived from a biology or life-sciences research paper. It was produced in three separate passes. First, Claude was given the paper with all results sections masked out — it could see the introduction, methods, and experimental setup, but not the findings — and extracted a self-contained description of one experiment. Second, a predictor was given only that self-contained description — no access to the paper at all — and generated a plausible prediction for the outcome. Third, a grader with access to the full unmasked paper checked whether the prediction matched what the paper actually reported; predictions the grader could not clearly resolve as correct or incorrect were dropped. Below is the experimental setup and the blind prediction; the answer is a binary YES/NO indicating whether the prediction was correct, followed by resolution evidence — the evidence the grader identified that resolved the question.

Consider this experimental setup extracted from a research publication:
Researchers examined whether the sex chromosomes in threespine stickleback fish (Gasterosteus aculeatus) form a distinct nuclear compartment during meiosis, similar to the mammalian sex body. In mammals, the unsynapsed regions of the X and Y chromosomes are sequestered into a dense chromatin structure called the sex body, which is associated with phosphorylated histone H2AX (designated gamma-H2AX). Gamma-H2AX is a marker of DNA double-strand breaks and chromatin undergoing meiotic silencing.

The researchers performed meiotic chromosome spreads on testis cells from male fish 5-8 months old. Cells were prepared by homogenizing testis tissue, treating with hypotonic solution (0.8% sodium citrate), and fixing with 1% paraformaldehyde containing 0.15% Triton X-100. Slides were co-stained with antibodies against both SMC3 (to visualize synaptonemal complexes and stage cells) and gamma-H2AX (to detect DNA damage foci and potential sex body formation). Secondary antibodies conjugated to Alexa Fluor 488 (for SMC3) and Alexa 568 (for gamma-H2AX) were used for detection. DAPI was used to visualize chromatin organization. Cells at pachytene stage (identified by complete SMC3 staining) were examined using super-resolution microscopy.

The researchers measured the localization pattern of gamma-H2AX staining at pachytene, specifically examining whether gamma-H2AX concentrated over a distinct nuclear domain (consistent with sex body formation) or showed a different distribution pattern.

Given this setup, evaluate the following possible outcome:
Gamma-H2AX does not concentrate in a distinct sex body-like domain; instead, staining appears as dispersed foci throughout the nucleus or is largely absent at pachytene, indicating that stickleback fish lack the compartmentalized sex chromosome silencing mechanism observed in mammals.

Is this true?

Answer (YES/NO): YES